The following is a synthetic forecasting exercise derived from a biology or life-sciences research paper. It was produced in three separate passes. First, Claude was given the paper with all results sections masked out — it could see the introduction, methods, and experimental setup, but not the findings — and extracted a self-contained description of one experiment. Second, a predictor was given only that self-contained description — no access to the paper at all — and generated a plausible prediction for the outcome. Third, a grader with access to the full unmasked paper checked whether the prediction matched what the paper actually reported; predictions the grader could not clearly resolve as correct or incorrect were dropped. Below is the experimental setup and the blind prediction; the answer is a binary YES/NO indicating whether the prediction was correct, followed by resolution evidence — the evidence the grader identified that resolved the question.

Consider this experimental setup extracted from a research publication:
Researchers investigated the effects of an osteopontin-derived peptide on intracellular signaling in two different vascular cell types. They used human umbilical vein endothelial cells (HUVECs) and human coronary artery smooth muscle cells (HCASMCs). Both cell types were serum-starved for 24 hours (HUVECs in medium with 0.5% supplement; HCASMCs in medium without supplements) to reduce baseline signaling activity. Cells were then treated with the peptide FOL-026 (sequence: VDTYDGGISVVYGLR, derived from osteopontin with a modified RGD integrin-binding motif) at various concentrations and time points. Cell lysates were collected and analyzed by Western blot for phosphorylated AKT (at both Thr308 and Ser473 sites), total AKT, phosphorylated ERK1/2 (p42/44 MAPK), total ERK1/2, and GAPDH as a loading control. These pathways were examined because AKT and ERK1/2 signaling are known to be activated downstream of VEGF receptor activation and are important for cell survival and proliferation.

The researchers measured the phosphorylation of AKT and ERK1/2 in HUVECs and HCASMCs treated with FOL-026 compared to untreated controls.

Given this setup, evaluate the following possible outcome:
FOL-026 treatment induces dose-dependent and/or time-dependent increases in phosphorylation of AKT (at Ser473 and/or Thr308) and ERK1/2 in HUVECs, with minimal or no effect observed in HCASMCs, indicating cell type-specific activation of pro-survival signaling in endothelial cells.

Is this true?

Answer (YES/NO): NO